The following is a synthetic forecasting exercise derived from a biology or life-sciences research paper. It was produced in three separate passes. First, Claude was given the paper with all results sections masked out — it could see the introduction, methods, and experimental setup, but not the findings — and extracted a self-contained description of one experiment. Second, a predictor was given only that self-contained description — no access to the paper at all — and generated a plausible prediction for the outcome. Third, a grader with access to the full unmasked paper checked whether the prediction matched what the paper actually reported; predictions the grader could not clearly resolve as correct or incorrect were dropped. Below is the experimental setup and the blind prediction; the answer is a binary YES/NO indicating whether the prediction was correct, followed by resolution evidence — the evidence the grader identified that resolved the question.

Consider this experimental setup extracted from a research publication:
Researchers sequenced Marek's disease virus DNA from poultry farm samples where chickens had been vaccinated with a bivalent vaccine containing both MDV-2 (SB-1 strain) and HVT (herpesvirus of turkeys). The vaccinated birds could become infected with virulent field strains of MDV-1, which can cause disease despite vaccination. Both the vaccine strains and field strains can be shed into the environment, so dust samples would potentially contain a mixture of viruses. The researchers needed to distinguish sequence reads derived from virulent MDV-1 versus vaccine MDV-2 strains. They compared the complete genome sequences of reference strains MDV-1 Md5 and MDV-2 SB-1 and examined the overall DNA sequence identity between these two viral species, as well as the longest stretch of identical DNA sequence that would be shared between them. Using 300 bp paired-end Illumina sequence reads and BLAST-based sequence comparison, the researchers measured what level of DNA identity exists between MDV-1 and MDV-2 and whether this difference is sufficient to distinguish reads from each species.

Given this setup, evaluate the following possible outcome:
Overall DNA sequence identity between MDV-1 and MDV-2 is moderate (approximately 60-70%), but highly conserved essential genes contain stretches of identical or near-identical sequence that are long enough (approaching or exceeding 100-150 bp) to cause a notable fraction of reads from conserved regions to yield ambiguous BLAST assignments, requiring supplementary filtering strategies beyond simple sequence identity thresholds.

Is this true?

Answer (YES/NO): NO